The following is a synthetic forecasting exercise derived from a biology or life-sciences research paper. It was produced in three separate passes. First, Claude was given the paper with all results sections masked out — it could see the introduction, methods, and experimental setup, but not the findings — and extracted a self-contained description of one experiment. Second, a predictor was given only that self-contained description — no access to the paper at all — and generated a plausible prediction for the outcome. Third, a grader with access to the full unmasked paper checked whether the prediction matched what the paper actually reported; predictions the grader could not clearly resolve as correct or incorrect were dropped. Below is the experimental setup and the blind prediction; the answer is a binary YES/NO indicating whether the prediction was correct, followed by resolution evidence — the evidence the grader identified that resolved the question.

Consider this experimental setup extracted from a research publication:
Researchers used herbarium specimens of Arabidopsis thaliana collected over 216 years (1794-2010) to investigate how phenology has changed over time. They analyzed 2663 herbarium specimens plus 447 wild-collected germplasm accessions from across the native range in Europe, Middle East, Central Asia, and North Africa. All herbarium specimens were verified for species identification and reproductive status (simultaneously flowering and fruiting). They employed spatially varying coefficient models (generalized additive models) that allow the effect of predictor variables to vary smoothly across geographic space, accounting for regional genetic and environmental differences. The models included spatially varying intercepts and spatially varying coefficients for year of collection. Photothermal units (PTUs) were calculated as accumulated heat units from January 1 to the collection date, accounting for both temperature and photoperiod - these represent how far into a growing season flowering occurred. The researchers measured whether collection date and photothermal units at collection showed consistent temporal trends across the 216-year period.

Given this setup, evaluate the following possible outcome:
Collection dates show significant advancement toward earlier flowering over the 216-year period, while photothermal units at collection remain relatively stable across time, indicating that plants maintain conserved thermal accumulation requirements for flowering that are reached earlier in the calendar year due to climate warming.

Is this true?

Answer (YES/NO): NO